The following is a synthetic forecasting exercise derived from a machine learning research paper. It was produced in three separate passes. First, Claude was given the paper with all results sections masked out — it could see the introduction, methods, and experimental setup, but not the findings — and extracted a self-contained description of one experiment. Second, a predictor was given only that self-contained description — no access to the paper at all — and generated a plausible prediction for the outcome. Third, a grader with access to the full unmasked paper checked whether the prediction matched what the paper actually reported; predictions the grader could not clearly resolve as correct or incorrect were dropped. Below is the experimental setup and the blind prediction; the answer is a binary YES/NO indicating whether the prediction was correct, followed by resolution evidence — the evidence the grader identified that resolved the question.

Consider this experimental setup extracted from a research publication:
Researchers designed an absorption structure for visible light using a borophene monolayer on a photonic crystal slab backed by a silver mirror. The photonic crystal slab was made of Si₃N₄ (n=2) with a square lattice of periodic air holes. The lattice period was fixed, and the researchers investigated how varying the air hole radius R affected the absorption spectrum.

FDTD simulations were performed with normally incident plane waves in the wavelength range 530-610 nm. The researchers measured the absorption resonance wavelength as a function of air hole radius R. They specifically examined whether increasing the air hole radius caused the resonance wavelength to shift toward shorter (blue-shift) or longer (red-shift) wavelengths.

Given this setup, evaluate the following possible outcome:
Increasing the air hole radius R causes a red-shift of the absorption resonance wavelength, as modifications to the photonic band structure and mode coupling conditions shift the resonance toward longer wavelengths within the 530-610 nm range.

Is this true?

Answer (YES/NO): NO